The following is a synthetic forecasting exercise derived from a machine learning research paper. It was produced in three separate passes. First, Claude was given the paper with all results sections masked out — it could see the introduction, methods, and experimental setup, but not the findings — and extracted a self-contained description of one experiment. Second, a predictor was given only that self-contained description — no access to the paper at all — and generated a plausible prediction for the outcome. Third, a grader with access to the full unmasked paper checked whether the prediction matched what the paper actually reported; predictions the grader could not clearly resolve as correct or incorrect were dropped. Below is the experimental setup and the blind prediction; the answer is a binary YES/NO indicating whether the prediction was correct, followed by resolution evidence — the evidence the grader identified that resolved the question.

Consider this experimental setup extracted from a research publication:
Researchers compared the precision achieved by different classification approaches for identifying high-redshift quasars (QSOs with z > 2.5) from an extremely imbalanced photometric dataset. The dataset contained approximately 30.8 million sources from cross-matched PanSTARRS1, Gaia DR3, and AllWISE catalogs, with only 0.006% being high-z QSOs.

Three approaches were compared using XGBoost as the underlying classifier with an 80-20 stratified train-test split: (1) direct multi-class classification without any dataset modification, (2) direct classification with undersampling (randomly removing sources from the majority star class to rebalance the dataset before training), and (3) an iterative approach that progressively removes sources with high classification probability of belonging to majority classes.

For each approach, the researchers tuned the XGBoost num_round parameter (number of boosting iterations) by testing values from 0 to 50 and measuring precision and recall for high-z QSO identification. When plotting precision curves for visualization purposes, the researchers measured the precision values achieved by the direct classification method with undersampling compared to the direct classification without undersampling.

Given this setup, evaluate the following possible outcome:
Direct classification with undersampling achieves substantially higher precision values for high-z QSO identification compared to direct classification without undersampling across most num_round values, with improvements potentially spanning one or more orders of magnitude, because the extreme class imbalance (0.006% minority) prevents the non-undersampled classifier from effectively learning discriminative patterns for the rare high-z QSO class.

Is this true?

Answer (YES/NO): NO